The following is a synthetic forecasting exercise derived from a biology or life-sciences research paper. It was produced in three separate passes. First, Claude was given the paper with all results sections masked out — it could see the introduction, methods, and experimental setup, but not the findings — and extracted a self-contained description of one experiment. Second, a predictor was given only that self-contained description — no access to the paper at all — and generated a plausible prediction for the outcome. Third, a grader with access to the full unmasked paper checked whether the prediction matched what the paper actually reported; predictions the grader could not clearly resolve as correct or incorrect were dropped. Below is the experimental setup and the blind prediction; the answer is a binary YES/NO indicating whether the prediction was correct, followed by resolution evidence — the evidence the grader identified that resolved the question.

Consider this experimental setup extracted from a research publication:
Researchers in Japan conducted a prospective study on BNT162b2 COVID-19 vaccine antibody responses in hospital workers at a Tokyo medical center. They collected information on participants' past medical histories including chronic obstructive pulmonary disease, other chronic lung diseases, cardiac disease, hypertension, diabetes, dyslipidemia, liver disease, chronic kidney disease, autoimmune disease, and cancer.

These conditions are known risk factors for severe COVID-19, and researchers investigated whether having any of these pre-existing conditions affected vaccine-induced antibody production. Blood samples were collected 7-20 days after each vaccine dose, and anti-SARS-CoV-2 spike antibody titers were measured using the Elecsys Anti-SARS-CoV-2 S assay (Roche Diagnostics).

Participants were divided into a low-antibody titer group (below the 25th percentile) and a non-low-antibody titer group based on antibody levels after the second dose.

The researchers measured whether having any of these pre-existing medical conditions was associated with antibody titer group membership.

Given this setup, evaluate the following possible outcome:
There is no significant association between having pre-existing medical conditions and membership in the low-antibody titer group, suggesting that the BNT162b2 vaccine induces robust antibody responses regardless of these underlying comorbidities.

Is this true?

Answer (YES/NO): NO